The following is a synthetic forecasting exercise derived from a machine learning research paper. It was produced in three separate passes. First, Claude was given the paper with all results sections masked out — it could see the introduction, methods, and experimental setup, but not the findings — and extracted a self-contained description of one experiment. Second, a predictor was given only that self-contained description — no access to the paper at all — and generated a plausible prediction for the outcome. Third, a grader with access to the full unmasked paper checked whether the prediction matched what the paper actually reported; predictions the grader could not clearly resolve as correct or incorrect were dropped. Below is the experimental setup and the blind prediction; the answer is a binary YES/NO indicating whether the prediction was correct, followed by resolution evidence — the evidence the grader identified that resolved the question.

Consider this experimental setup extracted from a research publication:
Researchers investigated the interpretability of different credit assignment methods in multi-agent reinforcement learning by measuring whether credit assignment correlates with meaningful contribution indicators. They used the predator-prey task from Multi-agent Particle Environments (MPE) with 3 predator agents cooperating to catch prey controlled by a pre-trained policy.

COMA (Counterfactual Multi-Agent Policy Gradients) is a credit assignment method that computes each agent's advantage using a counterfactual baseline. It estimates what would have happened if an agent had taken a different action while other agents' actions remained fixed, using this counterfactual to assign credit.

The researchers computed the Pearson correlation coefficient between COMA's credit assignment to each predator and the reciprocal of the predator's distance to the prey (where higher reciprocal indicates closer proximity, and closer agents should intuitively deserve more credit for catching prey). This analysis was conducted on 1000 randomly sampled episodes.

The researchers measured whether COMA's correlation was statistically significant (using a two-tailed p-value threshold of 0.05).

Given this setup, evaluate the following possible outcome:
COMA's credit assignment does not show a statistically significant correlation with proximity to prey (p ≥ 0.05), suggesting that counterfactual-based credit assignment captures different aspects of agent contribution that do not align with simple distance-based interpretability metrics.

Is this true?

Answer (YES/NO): YES